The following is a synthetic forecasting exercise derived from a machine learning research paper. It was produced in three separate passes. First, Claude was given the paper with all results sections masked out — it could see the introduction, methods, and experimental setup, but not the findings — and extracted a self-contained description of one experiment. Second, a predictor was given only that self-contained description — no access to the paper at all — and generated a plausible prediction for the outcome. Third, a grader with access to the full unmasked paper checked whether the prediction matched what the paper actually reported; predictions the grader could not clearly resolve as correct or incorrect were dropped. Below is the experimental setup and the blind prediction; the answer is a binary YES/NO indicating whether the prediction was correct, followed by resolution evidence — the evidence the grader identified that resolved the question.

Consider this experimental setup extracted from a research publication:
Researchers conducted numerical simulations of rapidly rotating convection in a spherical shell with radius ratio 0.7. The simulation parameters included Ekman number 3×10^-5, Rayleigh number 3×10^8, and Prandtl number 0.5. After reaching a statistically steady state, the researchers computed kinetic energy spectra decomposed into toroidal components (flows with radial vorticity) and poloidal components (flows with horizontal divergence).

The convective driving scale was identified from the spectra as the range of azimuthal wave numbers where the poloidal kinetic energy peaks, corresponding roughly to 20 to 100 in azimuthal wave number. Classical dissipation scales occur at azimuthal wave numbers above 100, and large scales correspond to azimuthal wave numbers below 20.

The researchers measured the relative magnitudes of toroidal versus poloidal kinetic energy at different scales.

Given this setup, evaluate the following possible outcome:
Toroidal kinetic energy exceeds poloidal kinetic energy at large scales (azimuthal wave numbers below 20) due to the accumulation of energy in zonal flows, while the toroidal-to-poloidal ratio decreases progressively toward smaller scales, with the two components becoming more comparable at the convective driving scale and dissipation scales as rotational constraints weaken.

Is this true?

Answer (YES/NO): YES